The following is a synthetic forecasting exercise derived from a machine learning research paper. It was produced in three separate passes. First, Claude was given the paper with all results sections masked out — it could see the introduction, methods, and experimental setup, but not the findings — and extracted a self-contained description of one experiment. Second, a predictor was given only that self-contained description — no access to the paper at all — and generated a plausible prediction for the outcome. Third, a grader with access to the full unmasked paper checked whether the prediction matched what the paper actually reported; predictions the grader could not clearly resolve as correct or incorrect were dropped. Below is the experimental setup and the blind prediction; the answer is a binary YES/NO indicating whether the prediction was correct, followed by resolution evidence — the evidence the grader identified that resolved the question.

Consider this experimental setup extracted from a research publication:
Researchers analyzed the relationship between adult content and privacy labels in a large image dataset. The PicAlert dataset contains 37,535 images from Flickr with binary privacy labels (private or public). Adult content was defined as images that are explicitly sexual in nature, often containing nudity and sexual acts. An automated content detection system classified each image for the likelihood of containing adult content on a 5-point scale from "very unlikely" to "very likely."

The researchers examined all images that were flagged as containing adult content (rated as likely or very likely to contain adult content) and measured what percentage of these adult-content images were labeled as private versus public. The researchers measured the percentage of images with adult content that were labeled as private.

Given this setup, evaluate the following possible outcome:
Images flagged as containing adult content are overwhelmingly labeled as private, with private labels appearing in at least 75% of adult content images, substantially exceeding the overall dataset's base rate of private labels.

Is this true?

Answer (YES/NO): YES